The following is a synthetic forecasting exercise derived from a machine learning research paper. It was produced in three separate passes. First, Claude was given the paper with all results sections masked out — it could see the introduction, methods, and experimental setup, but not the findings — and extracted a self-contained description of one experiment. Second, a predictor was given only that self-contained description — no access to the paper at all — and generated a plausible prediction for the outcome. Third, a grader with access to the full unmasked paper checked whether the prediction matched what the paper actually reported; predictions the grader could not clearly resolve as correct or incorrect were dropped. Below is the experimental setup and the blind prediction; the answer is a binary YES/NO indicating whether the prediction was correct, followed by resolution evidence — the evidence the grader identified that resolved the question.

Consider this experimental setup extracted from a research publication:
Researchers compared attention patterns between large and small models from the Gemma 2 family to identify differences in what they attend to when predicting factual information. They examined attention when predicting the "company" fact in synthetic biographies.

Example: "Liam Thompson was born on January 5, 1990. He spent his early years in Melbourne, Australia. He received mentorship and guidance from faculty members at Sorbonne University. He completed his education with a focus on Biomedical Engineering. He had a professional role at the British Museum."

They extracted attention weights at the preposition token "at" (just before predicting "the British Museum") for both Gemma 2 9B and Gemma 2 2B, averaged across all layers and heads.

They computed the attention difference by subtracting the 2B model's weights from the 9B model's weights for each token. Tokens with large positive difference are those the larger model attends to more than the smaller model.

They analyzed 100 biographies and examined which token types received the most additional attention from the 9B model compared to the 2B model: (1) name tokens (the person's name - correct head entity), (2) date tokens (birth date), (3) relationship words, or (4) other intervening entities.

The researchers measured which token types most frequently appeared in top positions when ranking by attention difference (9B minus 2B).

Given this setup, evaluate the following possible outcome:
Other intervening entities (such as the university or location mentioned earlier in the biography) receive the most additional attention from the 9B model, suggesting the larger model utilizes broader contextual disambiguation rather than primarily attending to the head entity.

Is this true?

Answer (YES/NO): NO